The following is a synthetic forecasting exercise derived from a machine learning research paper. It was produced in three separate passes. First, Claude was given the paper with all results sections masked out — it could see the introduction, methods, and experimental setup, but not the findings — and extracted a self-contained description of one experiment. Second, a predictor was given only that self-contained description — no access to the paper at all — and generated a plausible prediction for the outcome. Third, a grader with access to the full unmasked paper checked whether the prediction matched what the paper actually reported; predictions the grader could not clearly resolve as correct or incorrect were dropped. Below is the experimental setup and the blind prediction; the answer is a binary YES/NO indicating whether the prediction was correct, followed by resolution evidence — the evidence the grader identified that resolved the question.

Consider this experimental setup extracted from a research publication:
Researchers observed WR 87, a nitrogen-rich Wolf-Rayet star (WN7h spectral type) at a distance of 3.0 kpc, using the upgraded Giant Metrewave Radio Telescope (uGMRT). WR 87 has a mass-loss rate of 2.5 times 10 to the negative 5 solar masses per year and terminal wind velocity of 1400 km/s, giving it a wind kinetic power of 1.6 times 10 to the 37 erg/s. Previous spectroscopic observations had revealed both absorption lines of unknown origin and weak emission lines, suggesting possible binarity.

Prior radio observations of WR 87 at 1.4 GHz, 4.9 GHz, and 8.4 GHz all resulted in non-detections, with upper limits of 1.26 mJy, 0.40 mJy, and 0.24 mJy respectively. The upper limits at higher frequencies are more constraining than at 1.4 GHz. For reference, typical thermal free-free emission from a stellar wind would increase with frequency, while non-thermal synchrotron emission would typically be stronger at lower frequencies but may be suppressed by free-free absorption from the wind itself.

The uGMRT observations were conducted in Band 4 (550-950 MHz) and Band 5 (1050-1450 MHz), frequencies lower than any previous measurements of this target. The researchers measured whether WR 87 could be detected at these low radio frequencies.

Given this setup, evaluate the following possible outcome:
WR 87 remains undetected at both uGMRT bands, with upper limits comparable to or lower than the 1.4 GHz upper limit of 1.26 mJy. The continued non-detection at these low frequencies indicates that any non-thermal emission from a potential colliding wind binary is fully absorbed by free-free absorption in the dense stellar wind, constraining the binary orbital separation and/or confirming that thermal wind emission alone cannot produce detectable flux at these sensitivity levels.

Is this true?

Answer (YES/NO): YES